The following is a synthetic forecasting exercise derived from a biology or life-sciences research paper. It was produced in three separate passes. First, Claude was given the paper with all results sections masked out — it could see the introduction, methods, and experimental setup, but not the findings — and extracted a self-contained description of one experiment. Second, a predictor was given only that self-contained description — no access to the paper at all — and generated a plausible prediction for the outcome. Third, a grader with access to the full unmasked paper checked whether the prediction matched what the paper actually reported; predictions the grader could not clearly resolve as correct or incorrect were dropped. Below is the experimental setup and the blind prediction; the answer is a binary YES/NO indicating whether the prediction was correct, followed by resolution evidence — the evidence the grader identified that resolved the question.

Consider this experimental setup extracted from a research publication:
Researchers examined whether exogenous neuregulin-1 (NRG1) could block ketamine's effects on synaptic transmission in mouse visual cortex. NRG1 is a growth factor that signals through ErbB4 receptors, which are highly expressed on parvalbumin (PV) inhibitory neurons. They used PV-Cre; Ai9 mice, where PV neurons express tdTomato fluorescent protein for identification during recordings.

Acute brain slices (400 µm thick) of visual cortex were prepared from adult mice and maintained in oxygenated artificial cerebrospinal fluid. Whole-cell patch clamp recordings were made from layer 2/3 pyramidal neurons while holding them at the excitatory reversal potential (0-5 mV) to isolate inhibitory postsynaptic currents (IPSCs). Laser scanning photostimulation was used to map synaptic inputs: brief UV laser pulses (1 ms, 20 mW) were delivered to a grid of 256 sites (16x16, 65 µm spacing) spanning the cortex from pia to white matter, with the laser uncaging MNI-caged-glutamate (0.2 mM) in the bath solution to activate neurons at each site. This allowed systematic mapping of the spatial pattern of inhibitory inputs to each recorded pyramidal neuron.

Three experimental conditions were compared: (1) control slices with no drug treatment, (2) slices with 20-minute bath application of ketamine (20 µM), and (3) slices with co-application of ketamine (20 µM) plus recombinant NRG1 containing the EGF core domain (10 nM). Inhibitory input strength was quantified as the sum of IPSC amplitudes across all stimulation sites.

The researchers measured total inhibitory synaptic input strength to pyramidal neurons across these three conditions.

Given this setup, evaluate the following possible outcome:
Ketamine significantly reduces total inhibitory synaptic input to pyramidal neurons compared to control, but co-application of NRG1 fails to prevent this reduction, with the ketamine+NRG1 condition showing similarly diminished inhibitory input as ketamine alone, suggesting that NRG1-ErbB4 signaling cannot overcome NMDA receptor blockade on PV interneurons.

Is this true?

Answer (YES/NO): NO